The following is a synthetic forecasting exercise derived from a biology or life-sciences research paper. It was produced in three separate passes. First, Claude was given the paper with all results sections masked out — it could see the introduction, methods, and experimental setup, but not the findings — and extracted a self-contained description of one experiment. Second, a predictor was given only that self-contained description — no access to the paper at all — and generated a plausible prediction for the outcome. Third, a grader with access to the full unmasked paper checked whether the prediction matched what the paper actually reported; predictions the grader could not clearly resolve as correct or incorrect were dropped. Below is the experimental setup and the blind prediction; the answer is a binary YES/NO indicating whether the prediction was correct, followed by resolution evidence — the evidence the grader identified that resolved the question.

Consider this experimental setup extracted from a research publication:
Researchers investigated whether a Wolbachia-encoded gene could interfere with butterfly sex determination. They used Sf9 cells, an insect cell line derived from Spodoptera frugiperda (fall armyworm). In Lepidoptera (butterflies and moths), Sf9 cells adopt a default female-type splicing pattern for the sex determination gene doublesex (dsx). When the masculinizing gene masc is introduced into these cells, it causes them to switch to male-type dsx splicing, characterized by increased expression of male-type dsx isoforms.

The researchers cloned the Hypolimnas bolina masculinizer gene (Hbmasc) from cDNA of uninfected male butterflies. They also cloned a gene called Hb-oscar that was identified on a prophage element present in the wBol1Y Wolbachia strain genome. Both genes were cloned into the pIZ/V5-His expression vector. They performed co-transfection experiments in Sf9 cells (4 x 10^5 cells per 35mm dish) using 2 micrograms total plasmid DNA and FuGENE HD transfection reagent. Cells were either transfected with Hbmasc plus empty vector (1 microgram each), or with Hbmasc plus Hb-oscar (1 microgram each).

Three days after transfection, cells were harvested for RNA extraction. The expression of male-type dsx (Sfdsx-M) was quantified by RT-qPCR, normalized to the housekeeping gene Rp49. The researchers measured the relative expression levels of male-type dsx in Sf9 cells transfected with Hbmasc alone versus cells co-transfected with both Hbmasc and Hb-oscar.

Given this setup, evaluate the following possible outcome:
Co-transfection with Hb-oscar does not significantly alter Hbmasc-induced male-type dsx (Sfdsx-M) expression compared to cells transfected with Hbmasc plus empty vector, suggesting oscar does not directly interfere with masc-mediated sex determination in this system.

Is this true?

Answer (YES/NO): NO